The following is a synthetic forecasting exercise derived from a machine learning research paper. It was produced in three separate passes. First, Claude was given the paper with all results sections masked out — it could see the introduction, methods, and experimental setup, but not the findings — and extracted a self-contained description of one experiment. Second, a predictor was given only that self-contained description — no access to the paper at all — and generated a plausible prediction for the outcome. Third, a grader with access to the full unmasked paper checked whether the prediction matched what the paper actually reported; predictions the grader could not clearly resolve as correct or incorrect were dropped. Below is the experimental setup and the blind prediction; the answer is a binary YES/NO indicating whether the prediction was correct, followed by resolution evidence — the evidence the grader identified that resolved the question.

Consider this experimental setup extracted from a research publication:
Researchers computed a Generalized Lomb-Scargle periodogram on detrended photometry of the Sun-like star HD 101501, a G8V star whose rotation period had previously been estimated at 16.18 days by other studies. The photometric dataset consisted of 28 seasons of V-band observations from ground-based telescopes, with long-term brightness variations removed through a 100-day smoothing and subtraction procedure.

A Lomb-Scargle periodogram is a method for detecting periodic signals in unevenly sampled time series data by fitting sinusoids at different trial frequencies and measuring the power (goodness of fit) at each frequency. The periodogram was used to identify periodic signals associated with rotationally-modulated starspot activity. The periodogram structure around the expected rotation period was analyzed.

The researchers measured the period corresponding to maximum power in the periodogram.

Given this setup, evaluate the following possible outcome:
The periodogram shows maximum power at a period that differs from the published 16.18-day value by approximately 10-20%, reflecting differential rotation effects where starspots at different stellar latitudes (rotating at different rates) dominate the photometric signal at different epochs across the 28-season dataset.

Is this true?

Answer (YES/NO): NO